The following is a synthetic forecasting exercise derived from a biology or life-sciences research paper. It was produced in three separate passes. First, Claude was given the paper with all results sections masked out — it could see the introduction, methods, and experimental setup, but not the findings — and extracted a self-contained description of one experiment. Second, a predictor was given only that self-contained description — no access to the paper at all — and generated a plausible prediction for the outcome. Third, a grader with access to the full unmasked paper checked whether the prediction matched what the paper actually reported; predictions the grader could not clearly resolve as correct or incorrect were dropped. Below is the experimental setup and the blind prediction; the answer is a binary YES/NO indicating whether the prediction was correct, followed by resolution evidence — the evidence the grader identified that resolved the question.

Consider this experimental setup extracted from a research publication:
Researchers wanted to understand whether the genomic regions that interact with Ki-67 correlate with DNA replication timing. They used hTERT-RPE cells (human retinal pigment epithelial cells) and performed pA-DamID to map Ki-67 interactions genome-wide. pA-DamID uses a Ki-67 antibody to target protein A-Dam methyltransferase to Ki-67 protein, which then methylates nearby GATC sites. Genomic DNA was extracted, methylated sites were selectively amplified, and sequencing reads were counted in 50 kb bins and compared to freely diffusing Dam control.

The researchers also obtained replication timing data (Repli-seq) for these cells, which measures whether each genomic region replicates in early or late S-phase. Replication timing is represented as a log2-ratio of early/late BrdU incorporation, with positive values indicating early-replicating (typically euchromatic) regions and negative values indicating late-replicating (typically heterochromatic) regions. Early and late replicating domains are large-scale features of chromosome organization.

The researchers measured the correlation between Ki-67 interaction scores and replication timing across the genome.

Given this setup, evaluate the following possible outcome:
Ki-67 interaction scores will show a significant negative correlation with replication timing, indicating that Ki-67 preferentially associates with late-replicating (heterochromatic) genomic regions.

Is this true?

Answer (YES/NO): YES